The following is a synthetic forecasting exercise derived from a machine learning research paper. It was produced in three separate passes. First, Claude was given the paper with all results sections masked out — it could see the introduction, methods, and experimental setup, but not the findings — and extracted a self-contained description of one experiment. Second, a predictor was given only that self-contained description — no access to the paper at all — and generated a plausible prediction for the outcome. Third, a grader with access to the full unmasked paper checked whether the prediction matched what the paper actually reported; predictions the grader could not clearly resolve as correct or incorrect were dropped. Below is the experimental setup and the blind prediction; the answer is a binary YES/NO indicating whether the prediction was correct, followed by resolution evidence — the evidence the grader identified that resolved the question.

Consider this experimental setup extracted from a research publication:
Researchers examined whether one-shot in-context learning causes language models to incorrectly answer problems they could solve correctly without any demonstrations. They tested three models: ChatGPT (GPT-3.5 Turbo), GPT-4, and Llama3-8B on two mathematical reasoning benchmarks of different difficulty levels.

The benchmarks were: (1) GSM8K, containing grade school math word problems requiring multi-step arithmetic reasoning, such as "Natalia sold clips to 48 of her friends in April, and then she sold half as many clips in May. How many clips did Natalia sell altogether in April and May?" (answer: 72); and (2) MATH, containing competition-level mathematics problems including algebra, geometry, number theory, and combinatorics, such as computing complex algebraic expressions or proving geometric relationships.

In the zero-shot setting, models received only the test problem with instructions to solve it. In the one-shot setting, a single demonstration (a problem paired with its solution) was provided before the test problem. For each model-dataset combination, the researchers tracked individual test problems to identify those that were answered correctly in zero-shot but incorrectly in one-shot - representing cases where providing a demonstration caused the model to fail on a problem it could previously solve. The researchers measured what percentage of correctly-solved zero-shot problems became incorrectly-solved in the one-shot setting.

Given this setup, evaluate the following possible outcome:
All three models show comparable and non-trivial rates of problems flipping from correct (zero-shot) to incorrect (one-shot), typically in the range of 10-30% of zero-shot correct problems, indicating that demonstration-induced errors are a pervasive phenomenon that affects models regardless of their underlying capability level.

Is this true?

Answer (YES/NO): NO